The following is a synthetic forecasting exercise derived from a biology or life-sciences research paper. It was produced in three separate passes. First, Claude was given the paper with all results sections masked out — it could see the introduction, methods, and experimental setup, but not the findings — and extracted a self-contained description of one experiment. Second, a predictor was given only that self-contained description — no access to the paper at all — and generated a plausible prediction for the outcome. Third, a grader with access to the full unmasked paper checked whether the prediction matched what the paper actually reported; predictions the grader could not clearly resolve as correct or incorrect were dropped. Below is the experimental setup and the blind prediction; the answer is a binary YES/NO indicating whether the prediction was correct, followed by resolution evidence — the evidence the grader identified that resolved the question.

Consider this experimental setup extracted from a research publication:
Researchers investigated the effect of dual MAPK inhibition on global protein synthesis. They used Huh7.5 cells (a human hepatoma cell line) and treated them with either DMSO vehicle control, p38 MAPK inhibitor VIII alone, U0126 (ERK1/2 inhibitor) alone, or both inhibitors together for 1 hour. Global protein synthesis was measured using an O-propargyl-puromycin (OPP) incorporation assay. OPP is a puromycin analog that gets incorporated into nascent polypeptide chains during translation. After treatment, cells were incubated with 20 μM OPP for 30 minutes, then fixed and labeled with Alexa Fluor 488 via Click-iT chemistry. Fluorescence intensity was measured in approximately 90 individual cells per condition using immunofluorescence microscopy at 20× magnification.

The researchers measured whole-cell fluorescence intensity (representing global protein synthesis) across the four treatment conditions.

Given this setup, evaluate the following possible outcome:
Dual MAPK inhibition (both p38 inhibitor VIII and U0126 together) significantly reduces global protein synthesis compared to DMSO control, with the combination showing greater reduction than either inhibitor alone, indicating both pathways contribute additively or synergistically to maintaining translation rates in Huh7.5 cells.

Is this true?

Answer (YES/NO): YES